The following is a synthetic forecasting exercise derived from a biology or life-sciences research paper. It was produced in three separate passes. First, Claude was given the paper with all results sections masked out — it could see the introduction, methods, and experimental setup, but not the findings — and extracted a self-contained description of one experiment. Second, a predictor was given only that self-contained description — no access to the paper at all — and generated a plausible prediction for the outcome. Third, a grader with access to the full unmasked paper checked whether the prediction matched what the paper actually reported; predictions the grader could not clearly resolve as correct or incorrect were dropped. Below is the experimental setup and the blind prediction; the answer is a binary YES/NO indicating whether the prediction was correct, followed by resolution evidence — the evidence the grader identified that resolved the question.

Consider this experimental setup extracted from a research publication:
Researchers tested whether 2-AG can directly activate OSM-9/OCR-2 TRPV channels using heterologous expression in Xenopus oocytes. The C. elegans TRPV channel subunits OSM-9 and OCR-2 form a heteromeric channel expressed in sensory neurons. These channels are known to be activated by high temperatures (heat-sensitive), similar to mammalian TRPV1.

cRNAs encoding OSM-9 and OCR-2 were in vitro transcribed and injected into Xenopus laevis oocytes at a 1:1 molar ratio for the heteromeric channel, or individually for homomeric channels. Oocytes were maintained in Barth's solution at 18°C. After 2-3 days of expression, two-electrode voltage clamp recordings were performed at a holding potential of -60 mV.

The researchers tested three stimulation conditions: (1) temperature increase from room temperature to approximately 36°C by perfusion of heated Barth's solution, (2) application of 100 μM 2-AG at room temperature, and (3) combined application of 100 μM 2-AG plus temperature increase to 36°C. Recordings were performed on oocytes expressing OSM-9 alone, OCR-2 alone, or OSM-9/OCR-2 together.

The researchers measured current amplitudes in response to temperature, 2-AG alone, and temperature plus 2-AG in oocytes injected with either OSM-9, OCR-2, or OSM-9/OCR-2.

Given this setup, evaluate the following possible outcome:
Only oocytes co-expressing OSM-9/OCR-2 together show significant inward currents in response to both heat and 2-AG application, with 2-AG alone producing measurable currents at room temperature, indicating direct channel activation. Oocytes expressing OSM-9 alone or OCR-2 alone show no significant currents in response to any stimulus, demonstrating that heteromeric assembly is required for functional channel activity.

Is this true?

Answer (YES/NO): NO